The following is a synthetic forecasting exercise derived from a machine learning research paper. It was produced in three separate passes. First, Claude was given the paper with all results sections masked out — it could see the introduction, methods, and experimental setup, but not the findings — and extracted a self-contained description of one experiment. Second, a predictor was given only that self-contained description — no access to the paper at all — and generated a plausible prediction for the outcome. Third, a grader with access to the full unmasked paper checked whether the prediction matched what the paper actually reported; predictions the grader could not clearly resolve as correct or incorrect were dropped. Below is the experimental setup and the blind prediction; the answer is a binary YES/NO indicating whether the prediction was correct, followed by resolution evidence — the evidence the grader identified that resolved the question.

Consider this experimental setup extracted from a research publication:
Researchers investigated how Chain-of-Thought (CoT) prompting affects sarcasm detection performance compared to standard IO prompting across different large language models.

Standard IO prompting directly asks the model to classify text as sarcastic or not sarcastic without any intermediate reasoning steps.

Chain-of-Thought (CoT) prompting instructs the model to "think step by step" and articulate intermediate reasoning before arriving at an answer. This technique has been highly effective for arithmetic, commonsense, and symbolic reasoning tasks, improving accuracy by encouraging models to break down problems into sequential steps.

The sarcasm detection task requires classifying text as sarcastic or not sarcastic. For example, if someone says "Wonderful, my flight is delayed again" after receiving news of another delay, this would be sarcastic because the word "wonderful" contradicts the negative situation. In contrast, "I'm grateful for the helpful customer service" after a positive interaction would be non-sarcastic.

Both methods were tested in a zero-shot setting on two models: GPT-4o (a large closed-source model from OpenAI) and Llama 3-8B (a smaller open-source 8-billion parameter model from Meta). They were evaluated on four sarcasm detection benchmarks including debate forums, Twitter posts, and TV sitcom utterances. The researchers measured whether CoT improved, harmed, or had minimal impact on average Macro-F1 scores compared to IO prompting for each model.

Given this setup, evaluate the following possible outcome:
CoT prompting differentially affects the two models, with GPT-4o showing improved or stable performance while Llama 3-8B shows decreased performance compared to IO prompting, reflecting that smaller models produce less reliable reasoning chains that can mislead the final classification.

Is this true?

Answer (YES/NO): NO